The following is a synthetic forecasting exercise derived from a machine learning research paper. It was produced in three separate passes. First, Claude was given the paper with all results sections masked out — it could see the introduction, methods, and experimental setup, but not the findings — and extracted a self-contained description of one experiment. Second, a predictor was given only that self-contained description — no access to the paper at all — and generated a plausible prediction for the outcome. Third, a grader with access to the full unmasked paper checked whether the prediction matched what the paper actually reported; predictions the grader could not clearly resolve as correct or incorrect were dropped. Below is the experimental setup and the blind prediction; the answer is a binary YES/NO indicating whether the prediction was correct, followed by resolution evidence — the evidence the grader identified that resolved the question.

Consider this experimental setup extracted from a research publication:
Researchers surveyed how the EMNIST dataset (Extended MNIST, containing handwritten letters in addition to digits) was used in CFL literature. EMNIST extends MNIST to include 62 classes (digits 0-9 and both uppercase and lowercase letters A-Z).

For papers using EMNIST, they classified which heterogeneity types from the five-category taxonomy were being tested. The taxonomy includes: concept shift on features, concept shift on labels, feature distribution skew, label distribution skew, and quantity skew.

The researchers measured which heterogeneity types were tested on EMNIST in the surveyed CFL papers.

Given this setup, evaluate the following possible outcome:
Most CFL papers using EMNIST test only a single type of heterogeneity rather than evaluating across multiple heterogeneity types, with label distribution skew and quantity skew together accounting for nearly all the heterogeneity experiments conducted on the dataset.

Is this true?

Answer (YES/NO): NO